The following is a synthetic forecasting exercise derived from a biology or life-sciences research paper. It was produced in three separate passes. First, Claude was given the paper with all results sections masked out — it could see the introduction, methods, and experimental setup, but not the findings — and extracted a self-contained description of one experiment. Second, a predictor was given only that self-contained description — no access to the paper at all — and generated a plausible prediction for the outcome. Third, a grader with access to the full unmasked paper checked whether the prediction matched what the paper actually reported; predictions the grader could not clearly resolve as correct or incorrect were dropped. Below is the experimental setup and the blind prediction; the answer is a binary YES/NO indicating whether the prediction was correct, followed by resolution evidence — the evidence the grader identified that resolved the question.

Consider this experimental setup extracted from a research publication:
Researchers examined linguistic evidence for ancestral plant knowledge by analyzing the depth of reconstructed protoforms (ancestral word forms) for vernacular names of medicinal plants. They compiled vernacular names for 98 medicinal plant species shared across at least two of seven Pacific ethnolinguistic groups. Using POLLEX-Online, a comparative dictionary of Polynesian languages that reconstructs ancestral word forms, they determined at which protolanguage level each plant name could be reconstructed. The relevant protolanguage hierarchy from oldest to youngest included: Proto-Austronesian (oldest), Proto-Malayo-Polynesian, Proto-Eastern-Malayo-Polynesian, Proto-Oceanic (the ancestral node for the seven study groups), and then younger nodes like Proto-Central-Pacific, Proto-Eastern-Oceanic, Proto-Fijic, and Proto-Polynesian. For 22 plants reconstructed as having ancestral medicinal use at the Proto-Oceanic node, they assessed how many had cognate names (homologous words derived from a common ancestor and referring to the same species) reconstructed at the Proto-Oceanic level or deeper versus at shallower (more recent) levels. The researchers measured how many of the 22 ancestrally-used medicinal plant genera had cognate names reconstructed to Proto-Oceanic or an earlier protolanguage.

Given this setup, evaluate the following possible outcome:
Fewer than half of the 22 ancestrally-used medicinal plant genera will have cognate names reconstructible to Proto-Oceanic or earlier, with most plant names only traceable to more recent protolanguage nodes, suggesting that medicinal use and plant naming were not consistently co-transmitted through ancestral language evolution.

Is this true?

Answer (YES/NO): YES